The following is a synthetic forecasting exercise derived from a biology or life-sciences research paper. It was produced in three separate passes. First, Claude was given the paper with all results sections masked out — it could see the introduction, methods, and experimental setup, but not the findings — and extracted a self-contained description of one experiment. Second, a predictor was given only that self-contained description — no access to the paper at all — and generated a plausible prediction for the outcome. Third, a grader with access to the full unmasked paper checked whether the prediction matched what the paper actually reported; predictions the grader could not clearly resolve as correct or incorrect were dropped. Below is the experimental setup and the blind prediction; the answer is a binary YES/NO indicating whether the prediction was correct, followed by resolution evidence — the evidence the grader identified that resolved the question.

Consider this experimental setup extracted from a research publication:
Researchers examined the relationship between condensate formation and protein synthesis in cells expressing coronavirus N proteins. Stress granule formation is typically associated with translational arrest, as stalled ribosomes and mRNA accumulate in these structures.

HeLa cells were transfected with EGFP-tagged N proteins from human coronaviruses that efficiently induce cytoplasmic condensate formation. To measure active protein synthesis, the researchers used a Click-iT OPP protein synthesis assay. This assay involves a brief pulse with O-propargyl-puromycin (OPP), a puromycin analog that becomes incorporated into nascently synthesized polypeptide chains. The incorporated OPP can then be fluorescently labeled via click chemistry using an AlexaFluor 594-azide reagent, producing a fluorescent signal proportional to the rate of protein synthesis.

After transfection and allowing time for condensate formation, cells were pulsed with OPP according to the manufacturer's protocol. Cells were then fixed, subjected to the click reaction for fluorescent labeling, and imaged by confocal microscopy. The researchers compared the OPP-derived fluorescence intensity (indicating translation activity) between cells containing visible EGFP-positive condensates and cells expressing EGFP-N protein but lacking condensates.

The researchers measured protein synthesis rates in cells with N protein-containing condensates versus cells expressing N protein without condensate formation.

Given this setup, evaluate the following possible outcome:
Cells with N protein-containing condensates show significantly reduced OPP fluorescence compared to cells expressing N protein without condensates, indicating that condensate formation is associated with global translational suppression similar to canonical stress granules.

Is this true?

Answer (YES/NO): YES